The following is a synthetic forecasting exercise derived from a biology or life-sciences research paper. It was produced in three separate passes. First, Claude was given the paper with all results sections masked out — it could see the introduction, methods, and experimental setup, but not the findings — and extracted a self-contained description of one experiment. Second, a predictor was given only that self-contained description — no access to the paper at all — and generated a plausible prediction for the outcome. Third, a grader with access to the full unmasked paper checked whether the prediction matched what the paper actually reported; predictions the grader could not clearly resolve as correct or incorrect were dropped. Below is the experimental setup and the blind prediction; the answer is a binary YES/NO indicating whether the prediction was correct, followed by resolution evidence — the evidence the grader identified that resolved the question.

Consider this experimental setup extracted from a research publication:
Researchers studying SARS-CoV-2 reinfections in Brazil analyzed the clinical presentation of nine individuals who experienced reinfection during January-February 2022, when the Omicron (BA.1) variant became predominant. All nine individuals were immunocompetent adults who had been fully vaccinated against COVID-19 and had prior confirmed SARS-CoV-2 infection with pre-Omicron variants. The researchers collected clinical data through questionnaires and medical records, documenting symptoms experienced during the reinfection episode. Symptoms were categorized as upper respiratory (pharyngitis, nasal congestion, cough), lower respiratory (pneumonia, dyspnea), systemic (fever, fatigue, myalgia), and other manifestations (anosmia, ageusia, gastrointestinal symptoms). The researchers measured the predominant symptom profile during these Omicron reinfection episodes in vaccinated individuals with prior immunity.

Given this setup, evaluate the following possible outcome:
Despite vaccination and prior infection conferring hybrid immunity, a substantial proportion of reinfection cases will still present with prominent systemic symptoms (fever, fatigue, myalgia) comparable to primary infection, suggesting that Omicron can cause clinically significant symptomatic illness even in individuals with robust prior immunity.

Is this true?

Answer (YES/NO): NO